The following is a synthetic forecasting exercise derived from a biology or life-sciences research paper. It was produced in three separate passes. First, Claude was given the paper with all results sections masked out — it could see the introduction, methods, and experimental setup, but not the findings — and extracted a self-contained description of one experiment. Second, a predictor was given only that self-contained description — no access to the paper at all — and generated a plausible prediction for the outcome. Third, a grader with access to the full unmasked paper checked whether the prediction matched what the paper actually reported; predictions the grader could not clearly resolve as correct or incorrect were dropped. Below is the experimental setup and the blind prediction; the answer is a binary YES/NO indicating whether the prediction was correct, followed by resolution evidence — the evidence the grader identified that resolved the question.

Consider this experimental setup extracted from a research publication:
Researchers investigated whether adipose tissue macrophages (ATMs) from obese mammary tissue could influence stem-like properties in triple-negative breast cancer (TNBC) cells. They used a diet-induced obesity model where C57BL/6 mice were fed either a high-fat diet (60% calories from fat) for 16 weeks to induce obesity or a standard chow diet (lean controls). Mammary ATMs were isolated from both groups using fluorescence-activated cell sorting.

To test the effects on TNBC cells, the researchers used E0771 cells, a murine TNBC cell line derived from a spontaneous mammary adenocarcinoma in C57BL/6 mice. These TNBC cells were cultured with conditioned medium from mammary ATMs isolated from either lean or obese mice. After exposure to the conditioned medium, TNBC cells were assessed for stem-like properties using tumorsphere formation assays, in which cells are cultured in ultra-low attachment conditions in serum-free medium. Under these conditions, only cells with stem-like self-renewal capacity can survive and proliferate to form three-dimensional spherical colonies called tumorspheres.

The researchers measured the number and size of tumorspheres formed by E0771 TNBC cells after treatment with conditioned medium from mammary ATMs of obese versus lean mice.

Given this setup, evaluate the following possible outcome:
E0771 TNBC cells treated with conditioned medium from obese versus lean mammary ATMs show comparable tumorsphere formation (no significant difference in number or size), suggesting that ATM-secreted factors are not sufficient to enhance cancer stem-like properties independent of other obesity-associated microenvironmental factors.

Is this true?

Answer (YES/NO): NO